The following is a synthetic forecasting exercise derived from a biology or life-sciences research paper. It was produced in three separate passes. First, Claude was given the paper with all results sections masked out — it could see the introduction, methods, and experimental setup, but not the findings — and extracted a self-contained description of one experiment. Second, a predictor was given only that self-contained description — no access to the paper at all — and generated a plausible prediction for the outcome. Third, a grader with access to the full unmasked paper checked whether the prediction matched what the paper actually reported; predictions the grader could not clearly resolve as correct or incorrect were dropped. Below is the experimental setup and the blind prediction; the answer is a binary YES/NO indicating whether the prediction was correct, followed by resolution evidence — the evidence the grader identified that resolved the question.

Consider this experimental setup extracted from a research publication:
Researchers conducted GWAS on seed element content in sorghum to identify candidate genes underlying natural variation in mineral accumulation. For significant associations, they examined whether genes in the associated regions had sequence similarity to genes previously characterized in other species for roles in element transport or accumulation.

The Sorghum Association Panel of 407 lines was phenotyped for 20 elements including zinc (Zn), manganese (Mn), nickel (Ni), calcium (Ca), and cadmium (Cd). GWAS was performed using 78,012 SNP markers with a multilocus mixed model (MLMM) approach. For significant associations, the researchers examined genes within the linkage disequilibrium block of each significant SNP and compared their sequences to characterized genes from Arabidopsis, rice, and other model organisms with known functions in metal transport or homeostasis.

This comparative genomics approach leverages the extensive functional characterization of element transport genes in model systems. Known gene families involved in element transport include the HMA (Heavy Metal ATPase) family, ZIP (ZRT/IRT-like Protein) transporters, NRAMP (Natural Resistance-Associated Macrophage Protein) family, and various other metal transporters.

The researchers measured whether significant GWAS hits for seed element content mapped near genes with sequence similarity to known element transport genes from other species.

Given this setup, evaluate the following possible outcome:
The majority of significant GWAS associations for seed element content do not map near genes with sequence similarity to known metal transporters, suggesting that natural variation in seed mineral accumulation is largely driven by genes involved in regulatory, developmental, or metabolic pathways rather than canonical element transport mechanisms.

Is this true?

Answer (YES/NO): NO